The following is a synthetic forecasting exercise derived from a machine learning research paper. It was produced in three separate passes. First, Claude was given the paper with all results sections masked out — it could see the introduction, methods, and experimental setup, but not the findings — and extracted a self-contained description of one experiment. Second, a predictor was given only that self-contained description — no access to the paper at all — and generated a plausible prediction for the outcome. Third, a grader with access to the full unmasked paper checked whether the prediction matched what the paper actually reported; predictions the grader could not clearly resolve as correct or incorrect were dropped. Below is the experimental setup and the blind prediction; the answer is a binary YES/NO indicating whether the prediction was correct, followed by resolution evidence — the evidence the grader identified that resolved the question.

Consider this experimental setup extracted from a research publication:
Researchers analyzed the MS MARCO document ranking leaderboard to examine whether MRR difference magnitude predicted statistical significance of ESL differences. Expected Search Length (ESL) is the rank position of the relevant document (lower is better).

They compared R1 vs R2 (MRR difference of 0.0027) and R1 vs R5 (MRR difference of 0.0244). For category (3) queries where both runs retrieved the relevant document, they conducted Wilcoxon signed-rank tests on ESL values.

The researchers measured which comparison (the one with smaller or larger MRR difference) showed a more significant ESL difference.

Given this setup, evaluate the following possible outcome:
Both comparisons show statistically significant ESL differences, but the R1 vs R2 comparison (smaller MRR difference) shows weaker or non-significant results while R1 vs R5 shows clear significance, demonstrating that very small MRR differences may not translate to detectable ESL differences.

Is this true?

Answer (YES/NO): NO